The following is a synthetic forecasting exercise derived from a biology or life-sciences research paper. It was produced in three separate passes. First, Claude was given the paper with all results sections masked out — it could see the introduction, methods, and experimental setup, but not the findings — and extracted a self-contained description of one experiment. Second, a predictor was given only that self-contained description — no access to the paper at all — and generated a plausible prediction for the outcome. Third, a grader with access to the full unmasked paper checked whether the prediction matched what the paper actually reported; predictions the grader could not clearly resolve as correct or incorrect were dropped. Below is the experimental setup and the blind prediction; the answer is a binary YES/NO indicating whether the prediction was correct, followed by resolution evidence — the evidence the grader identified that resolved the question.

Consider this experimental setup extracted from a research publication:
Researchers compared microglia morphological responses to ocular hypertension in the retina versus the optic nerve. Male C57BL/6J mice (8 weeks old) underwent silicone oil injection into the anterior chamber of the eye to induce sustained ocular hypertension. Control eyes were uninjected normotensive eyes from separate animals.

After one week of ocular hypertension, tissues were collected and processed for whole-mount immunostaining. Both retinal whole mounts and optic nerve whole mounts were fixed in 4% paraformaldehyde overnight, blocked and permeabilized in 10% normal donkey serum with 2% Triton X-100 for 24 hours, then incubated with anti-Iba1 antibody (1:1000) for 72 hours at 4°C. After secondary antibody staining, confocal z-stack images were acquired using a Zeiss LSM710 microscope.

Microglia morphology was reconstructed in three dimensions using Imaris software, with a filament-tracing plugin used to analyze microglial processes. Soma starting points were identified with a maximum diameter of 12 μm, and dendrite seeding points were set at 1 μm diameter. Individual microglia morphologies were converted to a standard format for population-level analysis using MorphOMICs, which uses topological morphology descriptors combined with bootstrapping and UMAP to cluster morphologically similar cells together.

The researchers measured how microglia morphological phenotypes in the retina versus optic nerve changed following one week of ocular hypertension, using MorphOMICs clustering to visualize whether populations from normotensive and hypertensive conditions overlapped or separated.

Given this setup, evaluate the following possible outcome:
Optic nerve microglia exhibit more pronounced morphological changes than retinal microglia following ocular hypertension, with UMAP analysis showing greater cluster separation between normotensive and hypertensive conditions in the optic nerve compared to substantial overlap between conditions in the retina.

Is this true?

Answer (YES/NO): NO